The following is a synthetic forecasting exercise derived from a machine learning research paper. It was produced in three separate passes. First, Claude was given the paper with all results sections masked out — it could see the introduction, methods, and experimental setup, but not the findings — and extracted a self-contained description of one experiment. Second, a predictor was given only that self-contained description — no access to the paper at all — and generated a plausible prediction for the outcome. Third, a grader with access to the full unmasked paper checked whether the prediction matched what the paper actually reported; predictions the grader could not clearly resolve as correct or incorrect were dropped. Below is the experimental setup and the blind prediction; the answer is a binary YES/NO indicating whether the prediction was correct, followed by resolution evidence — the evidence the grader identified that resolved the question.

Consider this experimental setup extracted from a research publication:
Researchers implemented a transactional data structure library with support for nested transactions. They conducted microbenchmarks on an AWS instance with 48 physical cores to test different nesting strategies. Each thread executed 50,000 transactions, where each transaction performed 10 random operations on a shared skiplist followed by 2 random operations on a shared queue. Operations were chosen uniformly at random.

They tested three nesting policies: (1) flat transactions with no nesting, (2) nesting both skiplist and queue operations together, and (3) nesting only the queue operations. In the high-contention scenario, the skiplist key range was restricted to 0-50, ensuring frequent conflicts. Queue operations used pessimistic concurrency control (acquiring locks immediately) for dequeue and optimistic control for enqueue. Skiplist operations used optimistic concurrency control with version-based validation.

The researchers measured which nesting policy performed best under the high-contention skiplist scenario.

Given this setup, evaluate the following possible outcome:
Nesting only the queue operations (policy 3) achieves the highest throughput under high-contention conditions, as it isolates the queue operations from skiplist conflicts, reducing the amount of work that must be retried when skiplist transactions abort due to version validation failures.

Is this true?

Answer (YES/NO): NO